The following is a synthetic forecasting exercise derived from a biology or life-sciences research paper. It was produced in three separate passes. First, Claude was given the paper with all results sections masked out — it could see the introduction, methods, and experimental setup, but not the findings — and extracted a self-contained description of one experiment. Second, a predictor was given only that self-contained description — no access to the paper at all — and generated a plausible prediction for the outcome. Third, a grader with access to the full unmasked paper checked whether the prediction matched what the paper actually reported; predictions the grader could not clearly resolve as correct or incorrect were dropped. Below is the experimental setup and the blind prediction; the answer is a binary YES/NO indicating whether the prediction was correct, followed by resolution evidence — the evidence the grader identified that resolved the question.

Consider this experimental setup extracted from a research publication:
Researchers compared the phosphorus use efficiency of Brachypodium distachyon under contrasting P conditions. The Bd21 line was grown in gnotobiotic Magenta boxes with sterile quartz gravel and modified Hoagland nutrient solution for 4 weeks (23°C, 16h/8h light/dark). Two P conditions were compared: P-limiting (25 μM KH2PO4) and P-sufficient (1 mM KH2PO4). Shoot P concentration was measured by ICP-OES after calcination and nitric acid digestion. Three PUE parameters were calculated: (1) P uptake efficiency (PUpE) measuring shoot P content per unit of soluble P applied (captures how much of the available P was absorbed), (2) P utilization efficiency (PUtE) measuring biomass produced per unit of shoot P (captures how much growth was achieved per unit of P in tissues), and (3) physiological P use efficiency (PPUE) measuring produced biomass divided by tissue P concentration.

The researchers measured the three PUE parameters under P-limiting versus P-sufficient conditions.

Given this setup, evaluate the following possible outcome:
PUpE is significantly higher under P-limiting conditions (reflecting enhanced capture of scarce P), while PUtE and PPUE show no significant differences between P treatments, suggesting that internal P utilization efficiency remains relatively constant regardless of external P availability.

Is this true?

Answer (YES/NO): NO